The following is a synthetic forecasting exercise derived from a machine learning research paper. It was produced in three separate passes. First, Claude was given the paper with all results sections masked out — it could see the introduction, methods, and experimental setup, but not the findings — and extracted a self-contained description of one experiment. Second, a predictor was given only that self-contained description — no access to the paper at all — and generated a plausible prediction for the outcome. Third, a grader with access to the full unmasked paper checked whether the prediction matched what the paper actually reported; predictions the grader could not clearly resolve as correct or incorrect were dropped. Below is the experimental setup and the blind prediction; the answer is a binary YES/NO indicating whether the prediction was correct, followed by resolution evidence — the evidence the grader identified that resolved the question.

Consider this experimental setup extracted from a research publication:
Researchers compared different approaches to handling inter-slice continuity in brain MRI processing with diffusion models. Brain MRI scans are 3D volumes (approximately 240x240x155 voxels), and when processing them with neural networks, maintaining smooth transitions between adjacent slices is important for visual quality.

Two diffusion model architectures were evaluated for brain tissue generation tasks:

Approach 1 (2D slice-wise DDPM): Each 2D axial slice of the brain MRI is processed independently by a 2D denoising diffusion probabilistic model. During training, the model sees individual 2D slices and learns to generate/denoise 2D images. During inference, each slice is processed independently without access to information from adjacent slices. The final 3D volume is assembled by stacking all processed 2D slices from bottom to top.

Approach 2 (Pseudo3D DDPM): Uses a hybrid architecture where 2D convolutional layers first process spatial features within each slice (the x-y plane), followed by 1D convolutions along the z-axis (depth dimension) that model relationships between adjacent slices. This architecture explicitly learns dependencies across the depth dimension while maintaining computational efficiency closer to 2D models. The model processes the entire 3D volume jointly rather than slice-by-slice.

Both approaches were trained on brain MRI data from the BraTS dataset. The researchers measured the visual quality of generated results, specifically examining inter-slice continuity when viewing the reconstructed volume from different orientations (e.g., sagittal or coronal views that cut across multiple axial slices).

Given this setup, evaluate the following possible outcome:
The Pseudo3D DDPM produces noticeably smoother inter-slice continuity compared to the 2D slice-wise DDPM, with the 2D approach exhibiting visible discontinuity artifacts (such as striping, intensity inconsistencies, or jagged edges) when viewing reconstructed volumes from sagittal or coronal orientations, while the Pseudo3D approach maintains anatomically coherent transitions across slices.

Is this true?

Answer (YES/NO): YES